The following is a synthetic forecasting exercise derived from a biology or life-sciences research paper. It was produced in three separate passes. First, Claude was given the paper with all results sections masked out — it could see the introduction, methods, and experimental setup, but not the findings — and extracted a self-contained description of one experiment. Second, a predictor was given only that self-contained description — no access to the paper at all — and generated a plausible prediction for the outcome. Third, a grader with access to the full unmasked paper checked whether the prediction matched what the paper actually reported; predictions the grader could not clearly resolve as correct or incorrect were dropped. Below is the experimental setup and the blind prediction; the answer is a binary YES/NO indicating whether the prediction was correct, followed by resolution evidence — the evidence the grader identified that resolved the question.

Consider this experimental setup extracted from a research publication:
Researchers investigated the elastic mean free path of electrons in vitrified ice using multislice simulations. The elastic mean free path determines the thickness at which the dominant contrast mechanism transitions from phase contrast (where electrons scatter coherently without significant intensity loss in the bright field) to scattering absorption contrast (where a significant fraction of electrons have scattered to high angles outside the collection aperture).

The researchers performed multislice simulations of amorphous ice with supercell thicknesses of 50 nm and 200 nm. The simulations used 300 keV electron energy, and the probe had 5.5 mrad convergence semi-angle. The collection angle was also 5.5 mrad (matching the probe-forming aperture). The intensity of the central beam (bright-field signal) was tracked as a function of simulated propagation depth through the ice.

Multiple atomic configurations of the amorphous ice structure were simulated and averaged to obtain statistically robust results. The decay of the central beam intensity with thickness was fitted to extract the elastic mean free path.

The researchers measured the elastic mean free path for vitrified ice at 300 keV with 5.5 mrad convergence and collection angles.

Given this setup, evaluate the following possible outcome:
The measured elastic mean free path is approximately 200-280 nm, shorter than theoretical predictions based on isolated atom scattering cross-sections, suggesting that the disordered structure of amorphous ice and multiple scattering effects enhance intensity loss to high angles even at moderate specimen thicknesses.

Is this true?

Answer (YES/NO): NO